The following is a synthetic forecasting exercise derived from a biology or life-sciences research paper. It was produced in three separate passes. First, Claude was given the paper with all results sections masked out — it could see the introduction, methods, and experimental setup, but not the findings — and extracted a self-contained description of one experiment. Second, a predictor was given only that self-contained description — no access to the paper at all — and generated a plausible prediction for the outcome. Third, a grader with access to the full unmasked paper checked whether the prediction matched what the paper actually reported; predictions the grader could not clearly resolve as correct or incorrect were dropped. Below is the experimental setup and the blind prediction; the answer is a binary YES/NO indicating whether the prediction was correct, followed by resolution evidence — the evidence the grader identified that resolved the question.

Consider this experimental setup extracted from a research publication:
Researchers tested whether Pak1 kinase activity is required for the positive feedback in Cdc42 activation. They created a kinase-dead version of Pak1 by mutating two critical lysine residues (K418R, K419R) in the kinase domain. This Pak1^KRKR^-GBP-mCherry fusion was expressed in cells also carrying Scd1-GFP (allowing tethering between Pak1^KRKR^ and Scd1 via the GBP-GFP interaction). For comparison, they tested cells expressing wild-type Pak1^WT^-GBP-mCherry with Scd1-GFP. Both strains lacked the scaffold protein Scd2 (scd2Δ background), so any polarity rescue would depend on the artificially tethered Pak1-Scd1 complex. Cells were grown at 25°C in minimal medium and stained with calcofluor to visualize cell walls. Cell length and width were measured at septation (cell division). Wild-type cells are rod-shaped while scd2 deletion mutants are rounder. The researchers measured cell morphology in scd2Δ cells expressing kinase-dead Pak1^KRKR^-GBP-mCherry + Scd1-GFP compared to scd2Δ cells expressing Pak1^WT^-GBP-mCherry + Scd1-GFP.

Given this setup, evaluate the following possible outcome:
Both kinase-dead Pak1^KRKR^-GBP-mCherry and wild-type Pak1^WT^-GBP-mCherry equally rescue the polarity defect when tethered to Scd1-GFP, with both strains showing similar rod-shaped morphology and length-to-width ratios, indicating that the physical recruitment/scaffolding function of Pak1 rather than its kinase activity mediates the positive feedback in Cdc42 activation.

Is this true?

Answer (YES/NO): NO